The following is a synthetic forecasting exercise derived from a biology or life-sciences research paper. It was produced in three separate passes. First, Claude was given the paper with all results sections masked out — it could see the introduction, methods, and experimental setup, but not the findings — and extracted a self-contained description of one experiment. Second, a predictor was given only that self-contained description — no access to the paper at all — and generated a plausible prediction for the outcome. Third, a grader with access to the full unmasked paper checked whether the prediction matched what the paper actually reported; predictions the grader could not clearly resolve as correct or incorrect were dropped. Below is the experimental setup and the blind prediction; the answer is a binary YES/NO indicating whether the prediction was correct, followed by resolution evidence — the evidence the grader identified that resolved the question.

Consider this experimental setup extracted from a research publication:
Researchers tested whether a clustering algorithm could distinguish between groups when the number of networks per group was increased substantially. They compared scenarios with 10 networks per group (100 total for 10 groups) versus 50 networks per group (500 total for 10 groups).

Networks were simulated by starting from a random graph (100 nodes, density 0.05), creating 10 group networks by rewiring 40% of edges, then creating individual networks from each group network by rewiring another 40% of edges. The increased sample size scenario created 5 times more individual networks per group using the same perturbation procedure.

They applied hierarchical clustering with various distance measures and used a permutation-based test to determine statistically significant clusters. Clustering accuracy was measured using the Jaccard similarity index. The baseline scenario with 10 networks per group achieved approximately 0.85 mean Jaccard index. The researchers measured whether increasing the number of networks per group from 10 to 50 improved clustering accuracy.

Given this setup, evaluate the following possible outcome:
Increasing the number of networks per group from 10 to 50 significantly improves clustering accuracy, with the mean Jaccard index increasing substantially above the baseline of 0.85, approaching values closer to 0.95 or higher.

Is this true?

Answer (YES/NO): NO